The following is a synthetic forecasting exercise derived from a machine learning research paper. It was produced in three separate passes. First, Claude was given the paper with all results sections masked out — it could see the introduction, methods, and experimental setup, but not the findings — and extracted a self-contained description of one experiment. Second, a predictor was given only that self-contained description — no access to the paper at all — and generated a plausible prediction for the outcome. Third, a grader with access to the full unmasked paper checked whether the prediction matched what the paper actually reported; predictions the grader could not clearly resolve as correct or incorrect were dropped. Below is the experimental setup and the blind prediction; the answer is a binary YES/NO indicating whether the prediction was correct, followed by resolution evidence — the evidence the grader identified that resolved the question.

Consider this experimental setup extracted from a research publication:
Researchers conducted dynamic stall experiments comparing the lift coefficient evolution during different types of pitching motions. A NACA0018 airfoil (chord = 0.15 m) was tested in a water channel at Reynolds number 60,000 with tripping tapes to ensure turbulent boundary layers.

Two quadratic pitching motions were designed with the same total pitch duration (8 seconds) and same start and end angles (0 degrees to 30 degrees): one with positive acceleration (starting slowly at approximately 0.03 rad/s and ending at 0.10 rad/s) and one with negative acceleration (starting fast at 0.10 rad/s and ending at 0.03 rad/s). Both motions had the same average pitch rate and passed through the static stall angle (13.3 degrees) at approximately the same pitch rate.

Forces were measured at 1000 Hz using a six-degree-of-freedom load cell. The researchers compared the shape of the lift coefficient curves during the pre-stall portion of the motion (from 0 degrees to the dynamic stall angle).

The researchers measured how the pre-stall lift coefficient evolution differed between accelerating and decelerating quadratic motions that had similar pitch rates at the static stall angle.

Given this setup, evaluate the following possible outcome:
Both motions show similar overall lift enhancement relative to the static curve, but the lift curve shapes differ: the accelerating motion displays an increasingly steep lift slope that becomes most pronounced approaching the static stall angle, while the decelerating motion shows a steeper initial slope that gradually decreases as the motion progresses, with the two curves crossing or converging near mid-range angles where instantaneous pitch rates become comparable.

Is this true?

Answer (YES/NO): NO